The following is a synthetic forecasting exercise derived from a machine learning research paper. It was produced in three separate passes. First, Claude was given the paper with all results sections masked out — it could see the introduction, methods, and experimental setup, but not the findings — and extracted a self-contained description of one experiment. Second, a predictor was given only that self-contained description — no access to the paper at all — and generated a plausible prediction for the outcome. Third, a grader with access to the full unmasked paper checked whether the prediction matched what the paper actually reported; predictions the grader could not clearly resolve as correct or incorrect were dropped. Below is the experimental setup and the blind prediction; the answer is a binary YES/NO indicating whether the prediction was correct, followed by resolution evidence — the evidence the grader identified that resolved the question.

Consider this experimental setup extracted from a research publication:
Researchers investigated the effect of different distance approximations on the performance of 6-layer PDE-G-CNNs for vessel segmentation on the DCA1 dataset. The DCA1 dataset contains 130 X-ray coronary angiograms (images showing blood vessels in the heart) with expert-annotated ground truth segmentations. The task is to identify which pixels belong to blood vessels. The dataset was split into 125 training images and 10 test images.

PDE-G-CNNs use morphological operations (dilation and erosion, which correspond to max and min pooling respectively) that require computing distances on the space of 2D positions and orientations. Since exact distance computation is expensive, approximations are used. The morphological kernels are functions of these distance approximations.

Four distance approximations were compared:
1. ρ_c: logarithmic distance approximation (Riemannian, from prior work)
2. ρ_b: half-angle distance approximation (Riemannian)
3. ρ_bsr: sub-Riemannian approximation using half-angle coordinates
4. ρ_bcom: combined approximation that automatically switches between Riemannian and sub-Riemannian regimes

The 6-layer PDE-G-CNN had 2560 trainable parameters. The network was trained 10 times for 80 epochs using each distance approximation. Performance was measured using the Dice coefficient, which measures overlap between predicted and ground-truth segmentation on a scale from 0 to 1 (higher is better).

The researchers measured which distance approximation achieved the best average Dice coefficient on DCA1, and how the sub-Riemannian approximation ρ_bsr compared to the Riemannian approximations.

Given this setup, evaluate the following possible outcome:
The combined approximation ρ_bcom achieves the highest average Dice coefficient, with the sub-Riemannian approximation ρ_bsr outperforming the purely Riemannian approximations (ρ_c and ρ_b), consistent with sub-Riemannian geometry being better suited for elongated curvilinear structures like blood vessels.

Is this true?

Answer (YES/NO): NO